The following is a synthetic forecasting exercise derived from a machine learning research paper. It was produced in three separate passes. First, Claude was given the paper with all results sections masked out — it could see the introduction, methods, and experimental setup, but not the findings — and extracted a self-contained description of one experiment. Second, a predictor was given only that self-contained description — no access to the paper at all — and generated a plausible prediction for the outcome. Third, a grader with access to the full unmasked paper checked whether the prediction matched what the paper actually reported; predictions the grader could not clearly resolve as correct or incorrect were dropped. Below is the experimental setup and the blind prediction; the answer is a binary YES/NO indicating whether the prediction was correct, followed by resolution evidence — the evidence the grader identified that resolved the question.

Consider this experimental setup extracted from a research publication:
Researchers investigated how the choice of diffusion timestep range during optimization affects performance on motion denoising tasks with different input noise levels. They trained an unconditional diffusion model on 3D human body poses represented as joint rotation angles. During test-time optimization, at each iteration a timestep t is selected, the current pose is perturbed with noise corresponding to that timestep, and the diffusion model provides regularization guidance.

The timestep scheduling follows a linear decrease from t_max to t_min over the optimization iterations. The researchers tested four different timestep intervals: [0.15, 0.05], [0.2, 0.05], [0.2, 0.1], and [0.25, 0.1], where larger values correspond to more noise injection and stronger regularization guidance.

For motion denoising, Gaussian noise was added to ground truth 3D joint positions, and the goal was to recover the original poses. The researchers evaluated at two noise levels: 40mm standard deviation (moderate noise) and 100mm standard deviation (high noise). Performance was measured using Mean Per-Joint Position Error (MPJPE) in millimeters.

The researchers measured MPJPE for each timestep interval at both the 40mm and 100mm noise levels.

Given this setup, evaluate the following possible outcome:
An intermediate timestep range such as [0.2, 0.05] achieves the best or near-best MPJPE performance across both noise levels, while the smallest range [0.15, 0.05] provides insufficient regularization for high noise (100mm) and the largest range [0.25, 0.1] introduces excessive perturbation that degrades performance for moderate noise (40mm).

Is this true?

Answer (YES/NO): NO